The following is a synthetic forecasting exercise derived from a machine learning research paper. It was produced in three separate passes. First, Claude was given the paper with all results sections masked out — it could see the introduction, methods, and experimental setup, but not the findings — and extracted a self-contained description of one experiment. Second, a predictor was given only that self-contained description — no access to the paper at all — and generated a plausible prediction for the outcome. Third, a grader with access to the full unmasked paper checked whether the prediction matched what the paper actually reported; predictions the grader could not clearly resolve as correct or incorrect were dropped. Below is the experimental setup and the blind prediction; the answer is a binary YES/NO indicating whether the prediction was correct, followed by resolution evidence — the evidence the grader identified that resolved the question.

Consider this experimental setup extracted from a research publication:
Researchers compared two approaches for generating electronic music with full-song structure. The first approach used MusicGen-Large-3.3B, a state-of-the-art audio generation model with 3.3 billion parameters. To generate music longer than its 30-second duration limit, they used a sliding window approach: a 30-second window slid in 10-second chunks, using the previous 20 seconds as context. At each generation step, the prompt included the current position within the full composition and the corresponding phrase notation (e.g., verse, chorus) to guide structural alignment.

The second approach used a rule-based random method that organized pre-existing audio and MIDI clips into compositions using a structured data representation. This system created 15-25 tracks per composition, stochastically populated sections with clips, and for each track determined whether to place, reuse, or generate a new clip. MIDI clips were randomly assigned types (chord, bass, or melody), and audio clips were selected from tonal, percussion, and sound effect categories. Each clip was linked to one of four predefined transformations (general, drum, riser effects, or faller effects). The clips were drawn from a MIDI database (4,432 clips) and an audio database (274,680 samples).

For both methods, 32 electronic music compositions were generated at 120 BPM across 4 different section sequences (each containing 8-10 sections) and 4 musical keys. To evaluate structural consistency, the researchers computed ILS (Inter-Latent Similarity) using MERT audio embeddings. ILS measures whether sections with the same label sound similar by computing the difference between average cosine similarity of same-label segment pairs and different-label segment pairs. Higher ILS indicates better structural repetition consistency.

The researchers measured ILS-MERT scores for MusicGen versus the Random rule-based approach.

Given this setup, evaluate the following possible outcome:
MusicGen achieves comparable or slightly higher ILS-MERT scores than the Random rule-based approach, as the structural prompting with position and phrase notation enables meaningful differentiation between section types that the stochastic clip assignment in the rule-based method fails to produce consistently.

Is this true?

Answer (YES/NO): NO